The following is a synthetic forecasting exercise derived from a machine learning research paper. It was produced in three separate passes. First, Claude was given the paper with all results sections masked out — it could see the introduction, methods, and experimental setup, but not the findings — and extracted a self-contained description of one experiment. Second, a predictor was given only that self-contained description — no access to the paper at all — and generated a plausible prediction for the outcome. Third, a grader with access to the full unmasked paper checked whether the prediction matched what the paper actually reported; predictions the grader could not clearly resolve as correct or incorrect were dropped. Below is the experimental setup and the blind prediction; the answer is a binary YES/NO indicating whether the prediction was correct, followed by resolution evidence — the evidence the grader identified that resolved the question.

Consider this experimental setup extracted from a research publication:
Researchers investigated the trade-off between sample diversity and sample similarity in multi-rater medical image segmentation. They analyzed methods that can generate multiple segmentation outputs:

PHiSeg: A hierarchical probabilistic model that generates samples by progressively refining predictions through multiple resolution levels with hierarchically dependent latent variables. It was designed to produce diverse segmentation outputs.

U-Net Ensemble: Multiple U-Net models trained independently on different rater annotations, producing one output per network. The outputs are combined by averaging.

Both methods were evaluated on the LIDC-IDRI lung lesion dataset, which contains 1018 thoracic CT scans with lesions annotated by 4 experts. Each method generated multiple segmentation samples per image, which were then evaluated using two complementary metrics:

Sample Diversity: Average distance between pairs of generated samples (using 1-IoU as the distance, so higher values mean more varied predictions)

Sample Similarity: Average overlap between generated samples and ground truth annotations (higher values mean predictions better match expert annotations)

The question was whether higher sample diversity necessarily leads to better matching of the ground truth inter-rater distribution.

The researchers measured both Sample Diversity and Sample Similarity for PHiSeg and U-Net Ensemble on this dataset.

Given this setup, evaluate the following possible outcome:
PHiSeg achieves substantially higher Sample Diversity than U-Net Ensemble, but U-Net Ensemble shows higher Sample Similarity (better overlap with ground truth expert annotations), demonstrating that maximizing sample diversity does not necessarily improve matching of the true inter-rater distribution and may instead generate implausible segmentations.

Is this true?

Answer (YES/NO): NO